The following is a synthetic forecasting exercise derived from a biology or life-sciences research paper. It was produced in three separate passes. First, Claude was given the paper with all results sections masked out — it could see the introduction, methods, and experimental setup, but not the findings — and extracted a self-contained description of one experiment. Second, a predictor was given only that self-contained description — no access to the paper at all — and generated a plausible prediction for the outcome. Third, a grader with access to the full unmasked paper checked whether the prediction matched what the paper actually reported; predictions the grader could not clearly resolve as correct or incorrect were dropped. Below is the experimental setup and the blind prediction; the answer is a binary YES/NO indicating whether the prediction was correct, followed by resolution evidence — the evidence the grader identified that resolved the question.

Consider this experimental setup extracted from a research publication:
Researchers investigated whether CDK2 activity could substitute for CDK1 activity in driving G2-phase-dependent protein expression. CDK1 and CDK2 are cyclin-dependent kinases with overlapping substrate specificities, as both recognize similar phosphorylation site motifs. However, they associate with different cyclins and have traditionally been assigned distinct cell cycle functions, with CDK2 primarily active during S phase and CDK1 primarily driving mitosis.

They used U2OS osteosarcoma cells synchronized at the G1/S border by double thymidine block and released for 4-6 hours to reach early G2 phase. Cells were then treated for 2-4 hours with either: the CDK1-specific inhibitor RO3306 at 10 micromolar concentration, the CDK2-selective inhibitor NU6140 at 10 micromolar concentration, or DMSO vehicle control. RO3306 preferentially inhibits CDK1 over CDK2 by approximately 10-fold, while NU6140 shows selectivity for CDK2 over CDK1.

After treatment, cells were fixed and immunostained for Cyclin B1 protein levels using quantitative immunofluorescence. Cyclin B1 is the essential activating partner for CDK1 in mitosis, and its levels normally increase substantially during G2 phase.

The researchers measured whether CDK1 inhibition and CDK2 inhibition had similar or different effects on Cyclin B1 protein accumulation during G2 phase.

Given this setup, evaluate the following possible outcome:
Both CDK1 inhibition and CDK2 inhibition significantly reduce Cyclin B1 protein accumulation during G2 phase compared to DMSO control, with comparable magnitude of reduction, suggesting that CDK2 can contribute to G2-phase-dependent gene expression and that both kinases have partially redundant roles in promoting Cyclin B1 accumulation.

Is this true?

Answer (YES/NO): NO